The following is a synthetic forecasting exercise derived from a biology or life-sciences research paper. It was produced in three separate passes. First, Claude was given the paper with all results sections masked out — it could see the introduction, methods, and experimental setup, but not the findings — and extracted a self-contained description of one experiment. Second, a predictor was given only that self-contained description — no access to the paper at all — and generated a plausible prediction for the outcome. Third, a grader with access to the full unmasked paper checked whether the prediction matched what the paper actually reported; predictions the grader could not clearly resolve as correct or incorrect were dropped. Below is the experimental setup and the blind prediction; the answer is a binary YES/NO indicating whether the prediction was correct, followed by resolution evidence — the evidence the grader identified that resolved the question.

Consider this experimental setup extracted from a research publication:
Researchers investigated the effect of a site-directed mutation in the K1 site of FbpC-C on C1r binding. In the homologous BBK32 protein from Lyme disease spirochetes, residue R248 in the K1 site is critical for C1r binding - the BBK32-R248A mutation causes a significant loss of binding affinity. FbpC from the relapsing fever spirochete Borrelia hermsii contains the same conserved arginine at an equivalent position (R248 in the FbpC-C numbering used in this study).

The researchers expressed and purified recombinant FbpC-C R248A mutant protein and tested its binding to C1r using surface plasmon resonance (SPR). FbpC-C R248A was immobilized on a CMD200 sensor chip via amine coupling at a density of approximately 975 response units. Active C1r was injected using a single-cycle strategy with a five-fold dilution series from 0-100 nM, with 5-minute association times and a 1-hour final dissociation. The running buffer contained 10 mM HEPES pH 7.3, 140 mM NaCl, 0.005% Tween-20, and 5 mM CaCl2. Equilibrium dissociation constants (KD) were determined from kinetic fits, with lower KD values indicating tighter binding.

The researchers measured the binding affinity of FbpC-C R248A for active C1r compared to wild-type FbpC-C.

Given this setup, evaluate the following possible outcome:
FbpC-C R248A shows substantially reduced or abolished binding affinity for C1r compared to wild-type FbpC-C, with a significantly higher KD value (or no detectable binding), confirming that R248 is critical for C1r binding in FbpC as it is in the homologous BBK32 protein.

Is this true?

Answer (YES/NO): NO